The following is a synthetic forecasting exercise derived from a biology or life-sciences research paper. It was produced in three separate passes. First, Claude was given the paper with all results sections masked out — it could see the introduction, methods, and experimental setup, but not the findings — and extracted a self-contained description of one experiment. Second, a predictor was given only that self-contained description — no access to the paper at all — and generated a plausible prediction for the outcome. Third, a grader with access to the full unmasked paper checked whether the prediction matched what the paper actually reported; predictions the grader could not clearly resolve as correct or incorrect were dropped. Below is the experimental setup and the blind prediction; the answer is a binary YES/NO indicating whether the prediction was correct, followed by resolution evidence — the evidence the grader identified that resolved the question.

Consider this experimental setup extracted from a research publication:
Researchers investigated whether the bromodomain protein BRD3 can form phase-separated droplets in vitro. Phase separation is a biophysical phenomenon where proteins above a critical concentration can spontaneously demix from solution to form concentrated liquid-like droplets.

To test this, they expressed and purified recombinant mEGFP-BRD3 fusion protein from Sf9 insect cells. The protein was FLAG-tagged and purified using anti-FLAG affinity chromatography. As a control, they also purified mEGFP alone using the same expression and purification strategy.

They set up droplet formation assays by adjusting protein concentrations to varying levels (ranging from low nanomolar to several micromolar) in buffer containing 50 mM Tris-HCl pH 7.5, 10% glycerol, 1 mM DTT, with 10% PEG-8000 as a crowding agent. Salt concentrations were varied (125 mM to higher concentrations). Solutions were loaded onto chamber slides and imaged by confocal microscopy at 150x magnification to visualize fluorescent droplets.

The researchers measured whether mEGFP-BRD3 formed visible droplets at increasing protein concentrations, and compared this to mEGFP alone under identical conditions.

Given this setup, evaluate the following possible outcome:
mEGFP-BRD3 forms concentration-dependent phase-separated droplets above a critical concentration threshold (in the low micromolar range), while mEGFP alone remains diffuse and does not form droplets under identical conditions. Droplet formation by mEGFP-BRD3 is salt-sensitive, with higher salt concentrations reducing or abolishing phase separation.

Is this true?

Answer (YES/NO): YES